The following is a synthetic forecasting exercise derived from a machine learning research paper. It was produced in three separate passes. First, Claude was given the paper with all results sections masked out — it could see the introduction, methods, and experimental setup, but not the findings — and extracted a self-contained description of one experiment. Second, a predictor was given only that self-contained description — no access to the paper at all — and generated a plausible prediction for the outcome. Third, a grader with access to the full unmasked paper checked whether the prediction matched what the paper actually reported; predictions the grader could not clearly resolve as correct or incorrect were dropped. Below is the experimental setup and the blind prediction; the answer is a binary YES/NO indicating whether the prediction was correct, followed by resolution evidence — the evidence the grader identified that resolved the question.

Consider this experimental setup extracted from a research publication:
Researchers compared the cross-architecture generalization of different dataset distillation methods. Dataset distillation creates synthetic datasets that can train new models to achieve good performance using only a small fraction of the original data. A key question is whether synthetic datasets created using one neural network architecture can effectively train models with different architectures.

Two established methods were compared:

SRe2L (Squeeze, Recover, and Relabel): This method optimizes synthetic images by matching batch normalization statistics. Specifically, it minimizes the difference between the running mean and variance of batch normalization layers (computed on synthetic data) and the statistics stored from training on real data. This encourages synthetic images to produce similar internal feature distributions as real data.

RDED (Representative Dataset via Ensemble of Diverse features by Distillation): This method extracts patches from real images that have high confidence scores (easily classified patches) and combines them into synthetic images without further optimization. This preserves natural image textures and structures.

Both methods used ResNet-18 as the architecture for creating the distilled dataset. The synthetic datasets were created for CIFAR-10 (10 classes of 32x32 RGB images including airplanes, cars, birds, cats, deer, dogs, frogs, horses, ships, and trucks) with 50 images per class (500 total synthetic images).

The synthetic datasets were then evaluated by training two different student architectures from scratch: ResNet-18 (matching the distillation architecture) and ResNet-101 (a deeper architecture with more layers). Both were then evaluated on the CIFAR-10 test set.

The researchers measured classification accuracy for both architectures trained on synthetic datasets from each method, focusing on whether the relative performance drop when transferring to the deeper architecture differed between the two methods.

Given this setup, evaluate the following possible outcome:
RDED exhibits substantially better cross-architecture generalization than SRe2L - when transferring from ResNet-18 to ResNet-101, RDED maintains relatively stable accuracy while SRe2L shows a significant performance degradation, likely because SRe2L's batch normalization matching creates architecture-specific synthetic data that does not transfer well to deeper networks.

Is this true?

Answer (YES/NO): NO